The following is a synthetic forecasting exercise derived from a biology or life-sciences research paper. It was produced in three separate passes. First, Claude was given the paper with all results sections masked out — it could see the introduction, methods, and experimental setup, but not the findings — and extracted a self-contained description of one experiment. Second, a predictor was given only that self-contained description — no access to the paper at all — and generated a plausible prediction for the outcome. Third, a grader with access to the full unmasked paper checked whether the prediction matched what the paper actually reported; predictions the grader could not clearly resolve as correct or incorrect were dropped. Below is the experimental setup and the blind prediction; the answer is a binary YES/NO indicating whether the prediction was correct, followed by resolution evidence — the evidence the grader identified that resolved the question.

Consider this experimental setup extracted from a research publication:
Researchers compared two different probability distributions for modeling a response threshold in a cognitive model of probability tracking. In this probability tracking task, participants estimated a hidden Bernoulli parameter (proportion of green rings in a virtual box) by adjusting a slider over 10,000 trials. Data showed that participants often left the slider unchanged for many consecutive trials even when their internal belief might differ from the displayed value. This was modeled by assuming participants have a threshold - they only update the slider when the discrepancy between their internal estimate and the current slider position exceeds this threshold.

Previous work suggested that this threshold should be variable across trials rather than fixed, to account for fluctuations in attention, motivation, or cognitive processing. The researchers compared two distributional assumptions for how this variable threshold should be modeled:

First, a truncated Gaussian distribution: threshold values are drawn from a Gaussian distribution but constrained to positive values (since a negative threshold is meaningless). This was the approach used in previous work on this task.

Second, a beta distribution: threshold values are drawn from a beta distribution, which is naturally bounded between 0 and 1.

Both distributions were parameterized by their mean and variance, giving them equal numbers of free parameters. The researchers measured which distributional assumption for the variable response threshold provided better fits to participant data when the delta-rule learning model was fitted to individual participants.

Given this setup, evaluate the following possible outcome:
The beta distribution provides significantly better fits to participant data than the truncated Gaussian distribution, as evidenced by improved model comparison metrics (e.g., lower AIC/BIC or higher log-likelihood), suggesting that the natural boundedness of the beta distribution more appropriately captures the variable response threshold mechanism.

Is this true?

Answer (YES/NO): NO